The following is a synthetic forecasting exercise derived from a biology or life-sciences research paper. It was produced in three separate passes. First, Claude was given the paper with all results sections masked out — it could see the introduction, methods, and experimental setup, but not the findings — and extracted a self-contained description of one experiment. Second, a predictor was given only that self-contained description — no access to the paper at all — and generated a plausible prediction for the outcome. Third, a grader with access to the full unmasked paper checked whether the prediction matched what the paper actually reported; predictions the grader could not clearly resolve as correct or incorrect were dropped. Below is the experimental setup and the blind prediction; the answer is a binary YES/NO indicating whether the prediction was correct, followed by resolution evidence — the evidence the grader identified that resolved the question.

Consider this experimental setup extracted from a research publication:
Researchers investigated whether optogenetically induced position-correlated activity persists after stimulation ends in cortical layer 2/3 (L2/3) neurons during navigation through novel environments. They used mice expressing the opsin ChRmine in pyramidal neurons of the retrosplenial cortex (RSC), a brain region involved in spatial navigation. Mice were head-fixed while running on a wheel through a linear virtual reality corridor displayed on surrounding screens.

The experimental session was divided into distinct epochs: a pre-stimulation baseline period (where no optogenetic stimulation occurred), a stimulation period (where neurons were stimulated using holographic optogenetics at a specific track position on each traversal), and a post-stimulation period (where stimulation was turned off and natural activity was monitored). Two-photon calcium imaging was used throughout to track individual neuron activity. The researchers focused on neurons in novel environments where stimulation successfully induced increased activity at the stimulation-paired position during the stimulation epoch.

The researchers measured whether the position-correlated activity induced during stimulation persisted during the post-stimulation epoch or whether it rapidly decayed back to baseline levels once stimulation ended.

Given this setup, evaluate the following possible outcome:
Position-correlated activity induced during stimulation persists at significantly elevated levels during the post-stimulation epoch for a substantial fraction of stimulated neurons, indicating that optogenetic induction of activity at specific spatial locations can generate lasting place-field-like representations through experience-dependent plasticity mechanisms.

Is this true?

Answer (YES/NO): YES